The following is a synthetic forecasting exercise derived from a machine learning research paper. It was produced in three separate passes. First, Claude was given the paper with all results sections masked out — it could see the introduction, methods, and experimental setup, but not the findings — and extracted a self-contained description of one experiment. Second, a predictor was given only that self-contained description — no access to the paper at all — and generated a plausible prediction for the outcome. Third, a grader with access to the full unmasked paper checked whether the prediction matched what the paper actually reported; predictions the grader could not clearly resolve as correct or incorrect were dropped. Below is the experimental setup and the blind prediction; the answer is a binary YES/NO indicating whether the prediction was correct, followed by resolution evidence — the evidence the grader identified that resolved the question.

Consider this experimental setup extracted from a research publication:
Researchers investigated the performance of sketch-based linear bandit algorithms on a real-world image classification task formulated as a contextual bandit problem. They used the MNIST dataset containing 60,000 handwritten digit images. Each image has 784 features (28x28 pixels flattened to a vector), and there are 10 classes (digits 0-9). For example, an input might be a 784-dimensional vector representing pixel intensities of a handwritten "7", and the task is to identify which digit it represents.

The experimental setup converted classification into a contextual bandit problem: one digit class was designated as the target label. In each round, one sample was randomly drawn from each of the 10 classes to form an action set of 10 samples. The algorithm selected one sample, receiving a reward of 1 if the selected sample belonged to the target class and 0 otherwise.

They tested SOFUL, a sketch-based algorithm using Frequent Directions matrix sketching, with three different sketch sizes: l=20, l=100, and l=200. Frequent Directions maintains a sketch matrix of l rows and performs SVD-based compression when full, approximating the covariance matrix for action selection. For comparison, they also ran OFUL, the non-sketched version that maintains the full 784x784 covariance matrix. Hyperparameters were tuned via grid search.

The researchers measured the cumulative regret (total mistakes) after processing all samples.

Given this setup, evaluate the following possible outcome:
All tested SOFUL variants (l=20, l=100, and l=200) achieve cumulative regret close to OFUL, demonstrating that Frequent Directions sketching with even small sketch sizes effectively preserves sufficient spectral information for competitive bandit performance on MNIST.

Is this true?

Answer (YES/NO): NO